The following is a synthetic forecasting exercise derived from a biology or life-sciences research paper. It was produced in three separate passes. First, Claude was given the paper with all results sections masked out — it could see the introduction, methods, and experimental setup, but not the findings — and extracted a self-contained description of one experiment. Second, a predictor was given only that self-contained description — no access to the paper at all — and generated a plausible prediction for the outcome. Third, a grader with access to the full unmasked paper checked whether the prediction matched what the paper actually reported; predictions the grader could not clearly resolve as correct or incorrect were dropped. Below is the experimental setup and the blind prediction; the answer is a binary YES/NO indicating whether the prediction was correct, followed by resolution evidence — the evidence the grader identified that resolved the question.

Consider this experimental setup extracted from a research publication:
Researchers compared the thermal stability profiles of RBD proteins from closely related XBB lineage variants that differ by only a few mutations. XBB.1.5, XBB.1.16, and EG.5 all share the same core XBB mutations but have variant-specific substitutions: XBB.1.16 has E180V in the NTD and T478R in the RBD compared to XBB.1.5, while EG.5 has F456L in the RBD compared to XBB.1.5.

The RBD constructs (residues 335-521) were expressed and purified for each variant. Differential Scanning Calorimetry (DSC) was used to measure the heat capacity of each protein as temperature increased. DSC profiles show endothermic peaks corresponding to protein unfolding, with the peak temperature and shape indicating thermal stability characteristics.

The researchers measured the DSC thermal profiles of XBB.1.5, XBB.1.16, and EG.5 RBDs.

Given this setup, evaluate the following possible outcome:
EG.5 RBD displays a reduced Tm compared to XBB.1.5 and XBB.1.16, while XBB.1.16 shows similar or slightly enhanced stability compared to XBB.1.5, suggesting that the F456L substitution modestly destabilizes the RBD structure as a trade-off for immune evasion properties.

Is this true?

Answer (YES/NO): YES